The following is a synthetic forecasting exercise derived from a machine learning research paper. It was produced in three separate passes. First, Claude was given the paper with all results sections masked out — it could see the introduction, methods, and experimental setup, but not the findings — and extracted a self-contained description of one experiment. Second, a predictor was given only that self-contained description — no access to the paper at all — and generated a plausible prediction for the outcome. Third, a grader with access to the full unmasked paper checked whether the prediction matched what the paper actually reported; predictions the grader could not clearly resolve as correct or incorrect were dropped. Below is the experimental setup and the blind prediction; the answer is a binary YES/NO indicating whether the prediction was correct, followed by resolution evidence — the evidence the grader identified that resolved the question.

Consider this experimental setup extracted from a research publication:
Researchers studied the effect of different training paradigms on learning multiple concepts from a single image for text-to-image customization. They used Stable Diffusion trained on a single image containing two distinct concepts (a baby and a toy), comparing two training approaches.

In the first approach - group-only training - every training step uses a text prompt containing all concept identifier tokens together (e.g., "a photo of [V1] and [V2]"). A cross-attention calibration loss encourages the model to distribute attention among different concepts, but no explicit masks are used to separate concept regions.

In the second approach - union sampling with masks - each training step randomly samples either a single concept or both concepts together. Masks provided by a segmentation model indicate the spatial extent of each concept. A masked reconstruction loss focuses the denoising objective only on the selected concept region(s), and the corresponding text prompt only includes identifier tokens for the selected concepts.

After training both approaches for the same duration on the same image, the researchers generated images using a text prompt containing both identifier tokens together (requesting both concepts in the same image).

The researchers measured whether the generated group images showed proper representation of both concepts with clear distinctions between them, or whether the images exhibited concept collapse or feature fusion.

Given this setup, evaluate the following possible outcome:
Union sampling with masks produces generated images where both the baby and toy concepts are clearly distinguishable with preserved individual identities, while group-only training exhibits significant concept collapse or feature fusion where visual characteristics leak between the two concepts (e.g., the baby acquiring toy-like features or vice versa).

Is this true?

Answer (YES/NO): NO